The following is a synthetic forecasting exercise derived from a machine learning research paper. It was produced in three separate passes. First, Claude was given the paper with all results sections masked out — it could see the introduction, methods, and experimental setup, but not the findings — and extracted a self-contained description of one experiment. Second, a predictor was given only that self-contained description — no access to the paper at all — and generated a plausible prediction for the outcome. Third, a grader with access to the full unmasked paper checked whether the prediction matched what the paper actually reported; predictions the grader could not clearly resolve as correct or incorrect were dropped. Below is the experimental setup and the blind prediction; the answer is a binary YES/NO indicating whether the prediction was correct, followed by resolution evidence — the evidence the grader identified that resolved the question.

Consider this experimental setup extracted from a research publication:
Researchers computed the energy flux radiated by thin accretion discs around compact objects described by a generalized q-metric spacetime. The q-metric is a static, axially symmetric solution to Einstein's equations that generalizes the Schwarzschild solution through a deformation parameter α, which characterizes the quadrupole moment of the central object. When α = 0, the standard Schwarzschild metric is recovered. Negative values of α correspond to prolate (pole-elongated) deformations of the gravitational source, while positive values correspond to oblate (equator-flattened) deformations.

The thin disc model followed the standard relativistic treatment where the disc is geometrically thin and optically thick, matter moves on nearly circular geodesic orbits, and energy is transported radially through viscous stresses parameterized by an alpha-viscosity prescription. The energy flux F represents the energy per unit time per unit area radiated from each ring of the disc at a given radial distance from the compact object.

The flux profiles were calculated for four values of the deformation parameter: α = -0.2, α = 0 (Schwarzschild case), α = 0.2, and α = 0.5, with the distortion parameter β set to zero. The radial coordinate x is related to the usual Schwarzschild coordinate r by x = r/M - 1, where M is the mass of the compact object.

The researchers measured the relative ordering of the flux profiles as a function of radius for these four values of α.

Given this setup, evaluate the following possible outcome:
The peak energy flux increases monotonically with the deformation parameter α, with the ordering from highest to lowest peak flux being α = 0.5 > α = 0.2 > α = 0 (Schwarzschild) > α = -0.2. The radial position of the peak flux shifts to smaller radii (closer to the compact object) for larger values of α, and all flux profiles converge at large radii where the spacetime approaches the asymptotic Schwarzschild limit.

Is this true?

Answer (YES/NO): NO